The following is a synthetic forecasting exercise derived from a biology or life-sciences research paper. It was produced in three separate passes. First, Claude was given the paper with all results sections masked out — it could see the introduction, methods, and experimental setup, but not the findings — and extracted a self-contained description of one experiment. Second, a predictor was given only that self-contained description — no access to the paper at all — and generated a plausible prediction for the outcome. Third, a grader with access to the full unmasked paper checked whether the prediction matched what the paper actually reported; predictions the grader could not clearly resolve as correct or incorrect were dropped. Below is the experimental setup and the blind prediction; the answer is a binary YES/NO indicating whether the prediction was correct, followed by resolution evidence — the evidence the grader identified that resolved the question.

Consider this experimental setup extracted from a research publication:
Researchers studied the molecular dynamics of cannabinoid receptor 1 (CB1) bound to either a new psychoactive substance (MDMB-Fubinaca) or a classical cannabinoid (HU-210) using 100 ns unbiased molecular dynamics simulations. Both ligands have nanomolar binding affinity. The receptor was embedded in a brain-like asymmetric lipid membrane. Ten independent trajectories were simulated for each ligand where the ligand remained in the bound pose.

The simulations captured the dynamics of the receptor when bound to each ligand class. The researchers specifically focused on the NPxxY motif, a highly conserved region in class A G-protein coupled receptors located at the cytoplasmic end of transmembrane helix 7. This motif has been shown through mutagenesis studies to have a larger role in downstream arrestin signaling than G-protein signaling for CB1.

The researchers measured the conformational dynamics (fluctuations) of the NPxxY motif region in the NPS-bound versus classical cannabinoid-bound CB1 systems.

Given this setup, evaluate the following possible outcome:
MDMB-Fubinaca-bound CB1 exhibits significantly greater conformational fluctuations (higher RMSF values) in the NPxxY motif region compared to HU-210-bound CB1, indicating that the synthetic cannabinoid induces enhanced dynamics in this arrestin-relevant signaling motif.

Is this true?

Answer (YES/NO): YES